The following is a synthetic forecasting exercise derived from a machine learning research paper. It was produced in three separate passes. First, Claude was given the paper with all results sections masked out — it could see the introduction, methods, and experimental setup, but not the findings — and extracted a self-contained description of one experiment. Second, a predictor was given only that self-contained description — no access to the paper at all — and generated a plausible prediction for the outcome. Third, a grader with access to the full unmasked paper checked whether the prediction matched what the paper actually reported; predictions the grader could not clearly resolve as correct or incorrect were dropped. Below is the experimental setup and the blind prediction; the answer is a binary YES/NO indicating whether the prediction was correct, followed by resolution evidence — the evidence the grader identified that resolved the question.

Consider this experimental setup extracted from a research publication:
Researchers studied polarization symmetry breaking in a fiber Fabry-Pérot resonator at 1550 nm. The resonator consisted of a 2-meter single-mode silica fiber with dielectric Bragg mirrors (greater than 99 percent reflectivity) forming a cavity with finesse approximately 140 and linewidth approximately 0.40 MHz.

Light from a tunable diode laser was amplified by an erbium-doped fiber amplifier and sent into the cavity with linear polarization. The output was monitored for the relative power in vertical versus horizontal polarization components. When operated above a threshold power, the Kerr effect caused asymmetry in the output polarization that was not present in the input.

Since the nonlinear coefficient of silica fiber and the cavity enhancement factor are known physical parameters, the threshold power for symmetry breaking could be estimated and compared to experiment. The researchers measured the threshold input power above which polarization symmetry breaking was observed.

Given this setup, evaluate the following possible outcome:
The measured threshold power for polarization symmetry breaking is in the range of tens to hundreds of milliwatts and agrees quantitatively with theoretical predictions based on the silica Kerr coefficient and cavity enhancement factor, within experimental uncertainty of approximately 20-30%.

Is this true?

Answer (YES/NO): NO